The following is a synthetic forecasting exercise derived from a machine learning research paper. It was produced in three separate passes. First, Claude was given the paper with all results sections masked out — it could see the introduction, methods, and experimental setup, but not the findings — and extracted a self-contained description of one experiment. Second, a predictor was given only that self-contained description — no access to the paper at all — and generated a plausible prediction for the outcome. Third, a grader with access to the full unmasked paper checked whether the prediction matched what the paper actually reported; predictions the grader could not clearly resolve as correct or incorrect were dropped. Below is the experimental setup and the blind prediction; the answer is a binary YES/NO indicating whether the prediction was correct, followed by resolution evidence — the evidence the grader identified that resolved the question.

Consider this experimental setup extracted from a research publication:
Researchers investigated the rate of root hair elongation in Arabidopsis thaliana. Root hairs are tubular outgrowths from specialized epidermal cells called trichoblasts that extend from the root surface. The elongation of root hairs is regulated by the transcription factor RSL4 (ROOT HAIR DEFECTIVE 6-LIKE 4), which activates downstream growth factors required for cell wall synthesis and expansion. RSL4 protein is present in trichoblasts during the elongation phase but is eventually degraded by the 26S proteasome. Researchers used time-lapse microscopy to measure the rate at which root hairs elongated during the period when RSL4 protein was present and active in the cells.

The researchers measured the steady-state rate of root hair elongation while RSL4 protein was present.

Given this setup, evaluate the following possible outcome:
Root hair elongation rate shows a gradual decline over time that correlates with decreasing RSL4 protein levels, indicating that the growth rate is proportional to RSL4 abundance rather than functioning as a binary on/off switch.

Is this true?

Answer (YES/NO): NO